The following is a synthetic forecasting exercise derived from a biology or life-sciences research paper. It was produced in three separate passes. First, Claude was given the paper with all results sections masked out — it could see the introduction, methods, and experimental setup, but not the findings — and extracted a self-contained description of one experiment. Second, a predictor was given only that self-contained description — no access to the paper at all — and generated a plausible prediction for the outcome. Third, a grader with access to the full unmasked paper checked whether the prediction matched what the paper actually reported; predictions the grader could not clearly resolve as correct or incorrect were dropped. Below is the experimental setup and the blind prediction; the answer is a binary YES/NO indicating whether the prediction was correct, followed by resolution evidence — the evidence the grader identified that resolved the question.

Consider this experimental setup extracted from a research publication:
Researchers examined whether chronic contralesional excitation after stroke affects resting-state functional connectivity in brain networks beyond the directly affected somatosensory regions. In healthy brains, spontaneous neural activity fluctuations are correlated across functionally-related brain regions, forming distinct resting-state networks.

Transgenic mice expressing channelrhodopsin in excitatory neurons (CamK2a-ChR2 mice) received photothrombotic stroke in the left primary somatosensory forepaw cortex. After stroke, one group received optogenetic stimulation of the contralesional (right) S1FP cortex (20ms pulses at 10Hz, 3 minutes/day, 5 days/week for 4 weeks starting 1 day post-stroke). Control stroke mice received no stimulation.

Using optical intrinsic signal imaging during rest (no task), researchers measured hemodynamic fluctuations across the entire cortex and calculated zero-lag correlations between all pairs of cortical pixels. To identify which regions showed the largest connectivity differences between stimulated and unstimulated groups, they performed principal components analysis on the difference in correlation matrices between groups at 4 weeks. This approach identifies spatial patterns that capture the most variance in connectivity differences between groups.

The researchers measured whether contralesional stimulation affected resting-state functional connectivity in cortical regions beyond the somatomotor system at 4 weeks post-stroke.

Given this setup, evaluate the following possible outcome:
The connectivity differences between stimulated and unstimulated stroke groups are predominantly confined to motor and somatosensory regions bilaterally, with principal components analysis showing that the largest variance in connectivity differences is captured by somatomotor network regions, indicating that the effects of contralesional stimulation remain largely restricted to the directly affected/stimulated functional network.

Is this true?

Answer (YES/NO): NO